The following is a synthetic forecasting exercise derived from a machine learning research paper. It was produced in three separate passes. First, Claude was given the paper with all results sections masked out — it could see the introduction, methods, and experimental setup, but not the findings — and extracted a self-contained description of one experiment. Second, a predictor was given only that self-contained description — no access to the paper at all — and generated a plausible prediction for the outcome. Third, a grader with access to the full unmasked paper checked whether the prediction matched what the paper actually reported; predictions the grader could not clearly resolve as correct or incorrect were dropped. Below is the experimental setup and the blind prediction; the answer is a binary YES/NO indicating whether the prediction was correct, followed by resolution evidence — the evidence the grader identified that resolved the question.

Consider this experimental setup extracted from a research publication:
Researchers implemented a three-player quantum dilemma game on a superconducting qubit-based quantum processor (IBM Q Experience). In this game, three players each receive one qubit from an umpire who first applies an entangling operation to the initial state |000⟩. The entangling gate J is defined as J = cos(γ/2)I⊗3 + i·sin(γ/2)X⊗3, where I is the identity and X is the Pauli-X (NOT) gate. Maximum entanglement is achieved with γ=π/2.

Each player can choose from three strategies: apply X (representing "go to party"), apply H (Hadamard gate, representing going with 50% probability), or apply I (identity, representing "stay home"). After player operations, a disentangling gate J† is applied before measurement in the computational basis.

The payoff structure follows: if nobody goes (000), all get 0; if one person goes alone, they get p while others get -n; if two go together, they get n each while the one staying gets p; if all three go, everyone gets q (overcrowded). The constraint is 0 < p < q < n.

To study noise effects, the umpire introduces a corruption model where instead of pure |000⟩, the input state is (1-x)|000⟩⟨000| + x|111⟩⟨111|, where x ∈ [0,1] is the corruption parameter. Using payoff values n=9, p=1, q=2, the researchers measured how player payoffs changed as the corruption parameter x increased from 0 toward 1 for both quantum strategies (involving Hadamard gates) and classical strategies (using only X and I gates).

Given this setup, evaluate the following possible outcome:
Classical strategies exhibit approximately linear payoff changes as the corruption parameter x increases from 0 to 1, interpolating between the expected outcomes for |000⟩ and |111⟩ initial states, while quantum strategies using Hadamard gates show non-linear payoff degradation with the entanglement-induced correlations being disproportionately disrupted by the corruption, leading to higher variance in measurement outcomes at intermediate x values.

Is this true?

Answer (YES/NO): NO